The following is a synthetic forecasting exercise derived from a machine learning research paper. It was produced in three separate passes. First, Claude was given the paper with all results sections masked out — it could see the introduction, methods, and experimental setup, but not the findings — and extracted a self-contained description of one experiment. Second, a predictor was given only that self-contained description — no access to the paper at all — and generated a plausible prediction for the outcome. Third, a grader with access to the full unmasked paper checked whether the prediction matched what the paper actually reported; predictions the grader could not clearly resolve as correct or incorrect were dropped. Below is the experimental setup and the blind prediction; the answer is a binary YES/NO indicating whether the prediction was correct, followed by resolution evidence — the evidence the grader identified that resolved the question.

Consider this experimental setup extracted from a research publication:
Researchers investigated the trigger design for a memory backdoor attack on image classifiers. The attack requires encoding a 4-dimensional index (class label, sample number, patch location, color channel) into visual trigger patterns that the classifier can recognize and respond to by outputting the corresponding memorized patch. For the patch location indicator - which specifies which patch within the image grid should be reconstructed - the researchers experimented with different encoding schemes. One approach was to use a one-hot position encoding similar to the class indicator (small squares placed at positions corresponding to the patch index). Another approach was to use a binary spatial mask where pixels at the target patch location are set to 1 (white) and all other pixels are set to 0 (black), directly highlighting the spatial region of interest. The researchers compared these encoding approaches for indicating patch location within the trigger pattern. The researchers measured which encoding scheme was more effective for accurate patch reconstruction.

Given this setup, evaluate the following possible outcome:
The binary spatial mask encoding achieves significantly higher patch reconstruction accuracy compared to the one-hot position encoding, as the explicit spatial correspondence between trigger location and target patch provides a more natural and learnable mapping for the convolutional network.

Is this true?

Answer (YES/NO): YES